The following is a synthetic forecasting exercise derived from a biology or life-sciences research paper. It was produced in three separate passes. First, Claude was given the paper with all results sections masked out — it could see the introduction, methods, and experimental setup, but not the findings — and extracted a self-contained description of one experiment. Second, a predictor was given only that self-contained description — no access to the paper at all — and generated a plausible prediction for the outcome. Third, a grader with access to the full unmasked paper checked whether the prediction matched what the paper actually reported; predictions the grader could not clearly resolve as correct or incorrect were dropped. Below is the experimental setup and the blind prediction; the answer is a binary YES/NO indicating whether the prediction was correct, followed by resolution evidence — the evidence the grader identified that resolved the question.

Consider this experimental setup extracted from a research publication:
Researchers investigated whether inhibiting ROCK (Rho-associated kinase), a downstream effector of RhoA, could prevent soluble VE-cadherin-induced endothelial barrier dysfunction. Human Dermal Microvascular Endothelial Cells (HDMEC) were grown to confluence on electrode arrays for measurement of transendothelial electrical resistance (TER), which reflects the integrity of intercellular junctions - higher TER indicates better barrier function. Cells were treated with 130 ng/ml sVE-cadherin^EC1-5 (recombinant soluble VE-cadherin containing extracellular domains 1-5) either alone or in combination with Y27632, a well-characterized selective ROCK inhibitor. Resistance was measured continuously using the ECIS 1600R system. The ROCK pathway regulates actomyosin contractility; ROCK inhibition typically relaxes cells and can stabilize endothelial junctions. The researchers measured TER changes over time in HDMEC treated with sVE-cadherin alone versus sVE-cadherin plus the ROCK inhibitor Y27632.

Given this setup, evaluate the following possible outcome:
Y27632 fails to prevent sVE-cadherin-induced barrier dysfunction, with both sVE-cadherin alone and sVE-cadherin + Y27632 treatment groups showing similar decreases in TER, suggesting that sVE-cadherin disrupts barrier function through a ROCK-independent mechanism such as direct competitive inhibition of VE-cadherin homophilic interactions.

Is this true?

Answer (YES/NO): NO